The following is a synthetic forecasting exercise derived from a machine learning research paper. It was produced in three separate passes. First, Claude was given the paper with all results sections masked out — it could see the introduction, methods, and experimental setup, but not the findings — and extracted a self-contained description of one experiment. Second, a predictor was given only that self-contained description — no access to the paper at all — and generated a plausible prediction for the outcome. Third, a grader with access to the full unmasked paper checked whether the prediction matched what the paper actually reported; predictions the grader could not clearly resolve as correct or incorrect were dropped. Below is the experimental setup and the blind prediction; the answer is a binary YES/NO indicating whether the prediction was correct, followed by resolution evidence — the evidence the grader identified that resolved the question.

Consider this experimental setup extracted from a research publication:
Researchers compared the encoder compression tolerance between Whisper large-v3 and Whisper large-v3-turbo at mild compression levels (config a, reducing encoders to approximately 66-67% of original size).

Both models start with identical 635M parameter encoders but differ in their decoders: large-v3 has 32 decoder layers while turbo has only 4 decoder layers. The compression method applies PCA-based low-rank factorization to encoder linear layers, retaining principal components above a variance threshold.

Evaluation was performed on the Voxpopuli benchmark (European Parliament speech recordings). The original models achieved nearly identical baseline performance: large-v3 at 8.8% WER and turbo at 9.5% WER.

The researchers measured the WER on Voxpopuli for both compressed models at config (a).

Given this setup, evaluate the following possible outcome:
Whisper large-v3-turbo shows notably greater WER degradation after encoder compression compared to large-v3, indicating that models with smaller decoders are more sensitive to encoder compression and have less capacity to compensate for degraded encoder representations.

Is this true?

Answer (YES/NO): NO